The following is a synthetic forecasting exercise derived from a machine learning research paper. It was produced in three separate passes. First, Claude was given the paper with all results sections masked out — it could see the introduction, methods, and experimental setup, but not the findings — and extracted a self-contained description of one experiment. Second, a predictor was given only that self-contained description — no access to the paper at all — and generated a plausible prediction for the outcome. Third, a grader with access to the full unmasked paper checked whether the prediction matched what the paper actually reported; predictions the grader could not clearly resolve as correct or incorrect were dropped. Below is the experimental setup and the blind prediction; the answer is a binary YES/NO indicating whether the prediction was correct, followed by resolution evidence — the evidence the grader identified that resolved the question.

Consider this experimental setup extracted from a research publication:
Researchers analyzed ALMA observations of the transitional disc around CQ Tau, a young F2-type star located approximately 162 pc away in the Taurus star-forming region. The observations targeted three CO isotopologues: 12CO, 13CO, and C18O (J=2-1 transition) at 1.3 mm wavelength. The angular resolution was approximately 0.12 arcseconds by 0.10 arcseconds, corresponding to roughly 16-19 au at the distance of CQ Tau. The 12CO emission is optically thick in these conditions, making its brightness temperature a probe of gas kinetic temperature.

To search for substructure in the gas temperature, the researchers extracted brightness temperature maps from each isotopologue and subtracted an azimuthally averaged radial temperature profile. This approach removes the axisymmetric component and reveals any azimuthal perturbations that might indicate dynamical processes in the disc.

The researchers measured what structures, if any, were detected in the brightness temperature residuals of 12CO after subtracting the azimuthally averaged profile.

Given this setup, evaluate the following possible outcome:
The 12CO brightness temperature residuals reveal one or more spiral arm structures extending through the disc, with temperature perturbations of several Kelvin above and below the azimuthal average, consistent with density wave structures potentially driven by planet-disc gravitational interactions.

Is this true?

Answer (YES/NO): YES